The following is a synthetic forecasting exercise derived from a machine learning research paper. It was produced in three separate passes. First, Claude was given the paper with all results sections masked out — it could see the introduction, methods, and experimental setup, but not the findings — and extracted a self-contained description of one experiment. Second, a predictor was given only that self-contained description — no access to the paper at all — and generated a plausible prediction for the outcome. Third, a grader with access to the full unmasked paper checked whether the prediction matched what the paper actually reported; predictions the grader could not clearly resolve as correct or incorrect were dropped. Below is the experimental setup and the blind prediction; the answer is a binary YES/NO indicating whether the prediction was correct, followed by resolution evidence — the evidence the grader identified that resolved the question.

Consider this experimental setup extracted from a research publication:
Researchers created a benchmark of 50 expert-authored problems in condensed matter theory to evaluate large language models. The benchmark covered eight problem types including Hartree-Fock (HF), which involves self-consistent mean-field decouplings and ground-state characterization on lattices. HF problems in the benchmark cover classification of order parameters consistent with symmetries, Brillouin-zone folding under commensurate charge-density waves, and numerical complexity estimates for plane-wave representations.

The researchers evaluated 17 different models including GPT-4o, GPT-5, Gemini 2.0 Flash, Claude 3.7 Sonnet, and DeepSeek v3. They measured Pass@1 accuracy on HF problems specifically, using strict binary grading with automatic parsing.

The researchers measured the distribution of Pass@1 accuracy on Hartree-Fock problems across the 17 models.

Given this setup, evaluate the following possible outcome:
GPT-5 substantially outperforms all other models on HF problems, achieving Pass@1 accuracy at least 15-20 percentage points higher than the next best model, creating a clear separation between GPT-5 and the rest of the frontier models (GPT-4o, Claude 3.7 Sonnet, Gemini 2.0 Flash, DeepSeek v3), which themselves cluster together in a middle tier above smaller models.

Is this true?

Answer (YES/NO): NO